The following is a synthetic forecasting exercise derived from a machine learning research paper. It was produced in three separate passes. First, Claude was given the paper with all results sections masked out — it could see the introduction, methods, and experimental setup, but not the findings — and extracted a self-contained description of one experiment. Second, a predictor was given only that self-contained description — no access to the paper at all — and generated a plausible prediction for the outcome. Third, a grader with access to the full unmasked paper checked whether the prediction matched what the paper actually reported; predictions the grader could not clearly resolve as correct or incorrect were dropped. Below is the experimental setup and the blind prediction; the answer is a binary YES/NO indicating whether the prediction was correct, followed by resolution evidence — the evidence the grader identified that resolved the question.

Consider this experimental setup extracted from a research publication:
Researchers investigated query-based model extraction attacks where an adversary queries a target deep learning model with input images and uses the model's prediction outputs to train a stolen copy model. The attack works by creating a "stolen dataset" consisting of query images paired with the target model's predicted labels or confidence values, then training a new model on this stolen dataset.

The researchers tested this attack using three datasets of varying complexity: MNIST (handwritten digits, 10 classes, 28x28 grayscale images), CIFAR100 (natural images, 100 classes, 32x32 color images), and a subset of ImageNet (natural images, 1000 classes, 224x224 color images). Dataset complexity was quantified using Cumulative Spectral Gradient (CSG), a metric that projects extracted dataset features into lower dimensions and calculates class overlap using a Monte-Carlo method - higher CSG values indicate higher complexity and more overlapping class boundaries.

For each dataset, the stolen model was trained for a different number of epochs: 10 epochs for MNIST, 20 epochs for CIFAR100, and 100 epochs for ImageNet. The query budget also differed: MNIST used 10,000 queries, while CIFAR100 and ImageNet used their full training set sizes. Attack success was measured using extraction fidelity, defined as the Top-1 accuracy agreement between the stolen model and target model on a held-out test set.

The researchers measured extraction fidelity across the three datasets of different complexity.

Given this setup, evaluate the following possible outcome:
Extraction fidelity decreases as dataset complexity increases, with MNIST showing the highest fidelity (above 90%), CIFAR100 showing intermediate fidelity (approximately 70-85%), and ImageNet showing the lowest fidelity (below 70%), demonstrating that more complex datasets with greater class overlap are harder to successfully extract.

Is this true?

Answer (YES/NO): NO